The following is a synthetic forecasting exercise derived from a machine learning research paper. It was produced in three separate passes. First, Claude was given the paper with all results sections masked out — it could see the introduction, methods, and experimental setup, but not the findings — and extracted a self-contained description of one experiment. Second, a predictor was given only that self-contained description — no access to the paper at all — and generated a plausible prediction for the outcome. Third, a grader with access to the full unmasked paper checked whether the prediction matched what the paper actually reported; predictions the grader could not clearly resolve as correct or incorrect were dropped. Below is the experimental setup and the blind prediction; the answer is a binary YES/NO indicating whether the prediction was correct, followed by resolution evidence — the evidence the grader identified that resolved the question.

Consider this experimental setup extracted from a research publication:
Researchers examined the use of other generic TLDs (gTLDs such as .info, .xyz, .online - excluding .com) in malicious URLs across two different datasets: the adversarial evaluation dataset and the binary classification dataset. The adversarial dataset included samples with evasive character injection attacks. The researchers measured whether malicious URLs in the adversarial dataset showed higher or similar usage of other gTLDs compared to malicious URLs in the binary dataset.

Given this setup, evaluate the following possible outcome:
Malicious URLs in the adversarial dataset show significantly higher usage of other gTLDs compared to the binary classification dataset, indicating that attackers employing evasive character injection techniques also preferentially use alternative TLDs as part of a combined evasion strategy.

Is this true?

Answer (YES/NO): YES